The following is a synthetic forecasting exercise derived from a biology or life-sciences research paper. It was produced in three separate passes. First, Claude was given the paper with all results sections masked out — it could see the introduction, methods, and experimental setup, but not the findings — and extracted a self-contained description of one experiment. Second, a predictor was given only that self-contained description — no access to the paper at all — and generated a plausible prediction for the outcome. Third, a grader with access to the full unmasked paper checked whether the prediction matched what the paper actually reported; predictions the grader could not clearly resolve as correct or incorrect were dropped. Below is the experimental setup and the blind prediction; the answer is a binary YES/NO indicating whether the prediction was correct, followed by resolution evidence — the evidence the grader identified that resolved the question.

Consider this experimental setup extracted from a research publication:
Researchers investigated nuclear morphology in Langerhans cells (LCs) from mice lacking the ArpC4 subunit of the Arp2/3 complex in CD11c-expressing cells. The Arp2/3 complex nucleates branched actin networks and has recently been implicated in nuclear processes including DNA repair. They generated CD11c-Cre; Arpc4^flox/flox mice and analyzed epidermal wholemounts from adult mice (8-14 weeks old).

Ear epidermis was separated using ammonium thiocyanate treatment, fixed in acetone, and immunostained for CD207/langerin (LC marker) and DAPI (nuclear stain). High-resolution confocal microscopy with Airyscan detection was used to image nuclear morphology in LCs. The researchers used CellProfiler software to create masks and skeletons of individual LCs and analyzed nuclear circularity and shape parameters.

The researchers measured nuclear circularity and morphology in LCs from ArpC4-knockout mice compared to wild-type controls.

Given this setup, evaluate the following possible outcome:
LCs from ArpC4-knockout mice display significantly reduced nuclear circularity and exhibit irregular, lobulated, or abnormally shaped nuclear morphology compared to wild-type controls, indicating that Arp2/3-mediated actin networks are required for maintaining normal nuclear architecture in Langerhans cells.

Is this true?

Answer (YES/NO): YES